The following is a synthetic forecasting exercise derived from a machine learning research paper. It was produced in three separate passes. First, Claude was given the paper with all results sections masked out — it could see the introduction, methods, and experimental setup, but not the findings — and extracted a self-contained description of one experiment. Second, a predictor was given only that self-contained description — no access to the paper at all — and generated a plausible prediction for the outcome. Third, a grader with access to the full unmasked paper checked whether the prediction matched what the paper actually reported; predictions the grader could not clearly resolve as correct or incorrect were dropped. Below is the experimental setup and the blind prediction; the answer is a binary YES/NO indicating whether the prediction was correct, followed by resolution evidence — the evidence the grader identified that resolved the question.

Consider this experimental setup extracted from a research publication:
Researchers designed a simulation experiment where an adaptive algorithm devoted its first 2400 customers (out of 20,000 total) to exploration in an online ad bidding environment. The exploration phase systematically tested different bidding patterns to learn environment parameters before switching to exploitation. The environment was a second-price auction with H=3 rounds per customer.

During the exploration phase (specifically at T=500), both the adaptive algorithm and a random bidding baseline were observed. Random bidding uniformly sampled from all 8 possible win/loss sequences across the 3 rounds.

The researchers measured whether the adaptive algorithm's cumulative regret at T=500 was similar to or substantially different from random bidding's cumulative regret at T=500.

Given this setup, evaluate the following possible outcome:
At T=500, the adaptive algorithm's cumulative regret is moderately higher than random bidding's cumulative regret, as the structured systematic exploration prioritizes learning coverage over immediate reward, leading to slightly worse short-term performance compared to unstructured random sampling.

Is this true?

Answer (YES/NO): NO